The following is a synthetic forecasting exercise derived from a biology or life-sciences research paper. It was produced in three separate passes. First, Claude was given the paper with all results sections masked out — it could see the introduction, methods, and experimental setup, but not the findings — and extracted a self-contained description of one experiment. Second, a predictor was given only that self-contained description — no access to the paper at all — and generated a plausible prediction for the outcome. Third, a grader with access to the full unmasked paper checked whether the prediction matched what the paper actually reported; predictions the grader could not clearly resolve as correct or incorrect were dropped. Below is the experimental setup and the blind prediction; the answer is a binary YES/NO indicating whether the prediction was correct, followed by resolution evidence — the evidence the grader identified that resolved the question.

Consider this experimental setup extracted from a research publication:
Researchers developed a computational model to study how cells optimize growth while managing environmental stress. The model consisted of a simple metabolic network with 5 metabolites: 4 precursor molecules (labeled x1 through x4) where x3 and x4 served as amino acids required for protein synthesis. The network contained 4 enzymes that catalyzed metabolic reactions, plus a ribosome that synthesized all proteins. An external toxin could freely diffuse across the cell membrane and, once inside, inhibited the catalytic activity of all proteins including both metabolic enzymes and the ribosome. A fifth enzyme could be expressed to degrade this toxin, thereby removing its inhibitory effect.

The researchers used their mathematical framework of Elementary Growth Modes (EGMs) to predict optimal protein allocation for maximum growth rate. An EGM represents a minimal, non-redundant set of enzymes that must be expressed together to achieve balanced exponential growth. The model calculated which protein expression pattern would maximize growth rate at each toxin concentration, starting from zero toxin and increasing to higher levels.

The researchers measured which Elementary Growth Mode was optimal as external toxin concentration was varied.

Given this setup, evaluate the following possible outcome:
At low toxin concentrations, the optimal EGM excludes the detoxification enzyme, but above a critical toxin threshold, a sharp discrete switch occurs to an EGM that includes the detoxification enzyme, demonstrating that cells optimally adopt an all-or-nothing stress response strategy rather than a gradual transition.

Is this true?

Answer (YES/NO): YES